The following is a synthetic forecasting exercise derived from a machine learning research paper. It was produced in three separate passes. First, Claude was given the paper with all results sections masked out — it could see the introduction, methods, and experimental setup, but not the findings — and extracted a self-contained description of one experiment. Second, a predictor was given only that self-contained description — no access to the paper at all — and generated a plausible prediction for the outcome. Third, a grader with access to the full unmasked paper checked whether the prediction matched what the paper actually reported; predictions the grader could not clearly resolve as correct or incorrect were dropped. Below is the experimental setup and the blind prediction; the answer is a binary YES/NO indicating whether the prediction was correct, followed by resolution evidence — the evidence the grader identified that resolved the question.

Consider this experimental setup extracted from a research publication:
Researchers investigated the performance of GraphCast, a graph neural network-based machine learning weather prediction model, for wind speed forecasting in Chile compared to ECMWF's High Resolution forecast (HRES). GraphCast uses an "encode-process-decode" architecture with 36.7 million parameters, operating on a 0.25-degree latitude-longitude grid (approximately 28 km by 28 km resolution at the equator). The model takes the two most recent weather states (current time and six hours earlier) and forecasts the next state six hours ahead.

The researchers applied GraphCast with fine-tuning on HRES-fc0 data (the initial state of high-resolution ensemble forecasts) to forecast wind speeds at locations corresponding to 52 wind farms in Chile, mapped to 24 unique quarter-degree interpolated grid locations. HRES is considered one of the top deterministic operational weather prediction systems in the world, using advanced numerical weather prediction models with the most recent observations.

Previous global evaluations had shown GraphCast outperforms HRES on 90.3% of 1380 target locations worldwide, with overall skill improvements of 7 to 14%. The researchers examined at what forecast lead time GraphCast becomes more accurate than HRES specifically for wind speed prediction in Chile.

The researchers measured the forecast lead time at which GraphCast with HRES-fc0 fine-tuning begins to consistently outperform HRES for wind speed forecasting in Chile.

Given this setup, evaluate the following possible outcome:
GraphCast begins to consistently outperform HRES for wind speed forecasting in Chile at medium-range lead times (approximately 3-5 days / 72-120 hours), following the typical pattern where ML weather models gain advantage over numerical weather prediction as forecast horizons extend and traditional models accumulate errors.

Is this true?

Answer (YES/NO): NO